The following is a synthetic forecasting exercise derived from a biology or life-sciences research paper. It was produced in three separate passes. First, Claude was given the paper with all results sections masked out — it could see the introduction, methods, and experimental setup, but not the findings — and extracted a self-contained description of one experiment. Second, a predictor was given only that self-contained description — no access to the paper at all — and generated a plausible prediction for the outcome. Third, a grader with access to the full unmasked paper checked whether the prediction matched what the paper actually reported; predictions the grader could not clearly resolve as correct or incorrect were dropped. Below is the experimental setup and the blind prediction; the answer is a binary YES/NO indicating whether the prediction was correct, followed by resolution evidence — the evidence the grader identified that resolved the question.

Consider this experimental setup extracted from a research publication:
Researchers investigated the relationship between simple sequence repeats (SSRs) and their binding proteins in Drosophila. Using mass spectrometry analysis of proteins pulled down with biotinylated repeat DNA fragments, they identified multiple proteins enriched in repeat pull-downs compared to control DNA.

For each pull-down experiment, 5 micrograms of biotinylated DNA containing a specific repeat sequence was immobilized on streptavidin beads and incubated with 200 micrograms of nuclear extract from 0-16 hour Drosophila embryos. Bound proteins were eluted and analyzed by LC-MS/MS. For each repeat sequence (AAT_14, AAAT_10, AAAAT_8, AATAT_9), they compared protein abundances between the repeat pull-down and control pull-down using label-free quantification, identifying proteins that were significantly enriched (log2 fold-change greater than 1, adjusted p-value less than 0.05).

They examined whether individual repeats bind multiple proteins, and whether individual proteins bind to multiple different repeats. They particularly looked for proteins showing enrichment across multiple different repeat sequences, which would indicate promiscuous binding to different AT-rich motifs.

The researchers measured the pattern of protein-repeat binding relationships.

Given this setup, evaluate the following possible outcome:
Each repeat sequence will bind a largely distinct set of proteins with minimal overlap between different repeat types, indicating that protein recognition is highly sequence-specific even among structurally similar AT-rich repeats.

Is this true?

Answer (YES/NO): NO